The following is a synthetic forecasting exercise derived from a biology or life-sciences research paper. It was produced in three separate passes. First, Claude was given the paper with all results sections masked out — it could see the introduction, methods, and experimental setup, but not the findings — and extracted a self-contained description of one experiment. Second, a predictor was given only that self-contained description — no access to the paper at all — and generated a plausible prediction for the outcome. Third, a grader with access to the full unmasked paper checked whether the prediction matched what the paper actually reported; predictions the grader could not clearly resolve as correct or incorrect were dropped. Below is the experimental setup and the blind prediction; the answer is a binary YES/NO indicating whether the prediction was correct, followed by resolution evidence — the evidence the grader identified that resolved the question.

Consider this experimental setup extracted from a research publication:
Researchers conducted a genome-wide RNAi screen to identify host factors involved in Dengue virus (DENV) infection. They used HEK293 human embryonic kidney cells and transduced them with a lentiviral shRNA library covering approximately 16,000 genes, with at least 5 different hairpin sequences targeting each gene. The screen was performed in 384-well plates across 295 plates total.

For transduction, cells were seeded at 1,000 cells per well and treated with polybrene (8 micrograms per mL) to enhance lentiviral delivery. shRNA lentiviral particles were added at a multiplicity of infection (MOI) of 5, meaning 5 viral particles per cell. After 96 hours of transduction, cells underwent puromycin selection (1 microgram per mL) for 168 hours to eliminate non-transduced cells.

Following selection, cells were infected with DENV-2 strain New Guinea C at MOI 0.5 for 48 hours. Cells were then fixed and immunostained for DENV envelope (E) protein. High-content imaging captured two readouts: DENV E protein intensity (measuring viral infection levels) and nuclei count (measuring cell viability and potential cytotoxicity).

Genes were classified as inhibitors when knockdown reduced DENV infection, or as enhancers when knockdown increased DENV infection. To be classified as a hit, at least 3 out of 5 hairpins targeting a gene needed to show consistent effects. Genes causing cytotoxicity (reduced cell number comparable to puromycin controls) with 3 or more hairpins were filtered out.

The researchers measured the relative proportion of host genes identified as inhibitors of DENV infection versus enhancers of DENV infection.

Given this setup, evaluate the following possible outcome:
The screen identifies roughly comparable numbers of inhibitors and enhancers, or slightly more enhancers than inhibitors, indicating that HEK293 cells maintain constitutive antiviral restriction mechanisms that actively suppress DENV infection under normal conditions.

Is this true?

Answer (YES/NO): NO